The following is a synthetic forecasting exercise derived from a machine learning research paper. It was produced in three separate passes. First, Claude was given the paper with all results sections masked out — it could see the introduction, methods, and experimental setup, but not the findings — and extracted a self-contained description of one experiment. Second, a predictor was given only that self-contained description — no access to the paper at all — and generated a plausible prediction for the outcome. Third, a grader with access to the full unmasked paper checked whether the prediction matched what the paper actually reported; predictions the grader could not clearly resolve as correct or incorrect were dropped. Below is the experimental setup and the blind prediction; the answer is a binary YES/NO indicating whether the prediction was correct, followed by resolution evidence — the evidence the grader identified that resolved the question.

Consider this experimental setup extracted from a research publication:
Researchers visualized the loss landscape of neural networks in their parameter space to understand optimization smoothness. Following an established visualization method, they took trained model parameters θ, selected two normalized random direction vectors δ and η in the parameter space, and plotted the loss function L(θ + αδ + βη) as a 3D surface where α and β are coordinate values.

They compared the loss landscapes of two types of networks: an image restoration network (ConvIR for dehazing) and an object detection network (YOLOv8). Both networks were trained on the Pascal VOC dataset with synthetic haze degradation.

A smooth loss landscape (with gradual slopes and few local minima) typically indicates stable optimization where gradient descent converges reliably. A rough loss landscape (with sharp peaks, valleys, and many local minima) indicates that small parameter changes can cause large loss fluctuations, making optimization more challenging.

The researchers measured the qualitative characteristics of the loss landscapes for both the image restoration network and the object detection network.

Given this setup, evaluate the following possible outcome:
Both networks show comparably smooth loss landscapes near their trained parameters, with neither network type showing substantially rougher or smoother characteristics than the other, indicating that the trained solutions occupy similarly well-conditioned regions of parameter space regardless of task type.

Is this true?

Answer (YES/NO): NO